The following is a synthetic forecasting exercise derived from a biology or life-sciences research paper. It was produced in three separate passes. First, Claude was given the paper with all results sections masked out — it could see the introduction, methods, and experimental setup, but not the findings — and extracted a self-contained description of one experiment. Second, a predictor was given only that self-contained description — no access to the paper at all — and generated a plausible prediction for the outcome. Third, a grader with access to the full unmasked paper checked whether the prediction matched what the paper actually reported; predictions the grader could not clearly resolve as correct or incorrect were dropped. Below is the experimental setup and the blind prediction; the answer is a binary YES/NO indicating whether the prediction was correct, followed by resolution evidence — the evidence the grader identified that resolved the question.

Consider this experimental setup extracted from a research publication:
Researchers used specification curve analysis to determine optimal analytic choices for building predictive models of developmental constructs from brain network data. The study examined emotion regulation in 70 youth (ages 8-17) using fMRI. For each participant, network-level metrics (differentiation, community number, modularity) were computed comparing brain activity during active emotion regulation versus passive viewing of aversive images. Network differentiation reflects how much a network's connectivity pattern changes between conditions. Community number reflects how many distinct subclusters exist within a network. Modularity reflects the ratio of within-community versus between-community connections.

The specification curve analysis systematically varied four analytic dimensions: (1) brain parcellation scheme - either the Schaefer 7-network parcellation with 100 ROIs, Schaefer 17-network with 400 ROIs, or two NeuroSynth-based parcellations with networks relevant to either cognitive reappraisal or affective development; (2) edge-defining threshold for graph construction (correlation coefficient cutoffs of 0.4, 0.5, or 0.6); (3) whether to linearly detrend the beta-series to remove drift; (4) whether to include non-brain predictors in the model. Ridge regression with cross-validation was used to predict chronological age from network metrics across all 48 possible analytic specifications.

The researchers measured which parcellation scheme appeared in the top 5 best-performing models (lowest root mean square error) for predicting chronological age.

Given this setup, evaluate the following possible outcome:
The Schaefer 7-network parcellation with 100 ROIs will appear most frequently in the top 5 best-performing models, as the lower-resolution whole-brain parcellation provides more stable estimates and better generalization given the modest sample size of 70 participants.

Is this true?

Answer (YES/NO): NO